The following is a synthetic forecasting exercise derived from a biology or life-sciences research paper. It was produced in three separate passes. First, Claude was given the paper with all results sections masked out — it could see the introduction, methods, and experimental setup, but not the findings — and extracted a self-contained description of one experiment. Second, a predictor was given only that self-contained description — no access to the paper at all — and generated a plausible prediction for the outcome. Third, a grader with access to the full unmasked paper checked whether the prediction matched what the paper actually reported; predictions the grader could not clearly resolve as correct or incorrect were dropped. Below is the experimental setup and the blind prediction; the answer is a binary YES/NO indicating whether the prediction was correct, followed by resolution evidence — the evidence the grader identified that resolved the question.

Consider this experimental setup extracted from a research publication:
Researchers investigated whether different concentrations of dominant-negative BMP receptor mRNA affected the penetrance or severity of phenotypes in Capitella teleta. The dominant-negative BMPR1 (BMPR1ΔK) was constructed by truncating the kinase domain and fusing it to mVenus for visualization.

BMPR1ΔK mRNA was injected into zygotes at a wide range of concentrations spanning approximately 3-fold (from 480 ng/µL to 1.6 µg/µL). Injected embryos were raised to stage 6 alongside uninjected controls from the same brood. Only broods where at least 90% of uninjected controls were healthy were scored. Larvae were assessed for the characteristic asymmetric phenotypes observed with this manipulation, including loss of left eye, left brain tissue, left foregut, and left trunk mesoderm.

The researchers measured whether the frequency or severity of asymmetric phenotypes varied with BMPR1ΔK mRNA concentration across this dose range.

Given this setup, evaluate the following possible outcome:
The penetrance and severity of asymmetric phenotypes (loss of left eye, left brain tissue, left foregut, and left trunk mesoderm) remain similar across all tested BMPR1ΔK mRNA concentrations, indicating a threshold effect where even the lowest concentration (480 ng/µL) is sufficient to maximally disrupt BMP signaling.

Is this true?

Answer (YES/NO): YES